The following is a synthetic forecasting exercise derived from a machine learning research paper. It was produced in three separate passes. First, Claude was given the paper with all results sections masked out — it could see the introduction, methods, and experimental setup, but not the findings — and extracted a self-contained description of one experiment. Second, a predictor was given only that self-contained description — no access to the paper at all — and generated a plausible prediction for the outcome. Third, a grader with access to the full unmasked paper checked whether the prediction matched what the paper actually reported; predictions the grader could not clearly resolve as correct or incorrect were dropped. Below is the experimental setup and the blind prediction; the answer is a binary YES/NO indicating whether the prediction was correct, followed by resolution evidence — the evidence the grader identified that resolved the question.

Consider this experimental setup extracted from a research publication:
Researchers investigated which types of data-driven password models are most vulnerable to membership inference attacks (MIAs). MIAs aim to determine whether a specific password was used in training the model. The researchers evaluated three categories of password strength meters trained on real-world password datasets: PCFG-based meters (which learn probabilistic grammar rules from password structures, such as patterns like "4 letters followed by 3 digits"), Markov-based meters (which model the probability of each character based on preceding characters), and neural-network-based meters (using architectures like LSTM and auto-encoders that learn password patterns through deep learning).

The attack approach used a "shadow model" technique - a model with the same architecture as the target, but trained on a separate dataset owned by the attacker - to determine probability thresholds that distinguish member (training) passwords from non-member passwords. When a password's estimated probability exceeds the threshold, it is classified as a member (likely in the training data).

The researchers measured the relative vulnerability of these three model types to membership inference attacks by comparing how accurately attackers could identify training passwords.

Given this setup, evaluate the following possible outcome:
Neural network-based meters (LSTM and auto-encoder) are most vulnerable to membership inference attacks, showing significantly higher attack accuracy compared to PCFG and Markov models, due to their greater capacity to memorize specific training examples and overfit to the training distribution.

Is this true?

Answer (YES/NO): NO